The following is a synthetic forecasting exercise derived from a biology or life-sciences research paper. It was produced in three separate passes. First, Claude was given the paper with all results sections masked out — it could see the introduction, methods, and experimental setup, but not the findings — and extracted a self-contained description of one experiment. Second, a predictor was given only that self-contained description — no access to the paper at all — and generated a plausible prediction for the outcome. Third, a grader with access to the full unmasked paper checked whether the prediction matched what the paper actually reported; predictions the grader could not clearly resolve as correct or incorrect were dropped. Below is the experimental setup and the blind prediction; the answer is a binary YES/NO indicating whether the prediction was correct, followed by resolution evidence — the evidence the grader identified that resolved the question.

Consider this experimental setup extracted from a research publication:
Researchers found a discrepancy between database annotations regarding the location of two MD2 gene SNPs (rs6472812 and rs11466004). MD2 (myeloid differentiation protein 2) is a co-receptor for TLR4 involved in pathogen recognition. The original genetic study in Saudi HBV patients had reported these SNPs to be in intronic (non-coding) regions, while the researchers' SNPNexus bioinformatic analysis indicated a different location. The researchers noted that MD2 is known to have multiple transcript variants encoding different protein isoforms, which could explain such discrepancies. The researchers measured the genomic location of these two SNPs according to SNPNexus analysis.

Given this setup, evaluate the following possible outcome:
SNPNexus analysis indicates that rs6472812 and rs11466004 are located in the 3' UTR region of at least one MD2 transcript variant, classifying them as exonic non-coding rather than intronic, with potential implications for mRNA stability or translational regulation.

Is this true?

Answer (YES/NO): NO